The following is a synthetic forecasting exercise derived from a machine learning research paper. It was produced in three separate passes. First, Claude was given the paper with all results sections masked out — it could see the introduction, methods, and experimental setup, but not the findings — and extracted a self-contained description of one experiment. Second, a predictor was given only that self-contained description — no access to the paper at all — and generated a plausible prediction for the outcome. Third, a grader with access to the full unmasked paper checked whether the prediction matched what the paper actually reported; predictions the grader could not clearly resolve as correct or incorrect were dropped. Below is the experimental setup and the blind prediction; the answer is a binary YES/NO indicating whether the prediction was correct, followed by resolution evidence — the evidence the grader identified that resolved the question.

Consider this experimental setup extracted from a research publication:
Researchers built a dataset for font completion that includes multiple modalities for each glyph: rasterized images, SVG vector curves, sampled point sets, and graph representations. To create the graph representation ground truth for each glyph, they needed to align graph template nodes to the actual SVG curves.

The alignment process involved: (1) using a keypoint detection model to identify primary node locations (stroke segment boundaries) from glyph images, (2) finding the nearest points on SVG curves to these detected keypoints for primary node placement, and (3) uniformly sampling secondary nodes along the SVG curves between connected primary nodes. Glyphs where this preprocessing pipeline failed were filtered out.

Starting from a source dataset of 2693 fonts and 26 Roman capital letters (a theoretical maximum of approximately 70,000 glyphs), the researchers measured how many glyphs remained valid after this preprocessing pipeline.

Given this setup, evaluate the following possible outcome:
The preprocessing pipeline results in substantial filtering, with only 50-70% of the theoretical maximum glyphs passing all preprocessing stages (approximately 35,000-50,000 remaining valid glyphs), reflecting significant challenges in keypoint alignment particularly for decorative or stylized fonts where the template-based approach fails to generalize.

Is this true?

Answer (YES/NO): NO